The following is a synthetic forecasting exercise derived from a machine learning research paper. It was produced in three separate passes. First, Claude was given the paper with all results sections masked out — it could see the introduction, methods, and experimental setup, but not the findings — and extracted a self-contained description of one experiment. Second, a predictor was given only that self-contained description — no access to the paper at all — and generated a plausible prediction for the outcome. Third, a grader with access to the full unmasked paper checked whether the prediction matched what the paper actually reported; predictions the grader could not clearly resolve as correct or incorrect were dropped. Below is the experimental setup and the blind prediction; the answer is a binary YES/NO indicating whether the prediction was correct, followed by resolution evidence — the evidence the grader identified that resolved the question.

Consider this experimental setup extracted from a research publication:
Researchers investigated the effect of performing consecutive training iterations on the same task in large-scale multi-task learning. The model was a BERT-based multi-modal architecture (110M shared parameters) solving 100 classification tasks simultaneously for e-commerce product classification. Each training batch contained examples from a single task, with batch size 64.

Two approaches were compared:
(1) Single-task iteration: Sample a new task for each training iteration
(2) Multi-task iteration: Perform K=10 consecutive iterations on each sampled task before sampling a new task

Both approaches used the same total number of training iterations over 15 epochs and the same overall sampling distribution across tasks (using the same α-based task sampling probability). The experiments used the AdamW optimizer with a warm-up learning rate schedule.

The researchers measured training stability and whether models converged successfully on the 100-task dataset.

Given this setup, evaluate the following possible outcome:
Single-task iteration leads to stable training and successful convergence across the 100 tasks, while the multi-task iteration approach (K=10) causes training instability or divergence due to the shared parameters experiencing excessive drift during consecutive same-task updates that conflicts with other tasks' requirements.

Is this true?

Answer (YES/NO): YES